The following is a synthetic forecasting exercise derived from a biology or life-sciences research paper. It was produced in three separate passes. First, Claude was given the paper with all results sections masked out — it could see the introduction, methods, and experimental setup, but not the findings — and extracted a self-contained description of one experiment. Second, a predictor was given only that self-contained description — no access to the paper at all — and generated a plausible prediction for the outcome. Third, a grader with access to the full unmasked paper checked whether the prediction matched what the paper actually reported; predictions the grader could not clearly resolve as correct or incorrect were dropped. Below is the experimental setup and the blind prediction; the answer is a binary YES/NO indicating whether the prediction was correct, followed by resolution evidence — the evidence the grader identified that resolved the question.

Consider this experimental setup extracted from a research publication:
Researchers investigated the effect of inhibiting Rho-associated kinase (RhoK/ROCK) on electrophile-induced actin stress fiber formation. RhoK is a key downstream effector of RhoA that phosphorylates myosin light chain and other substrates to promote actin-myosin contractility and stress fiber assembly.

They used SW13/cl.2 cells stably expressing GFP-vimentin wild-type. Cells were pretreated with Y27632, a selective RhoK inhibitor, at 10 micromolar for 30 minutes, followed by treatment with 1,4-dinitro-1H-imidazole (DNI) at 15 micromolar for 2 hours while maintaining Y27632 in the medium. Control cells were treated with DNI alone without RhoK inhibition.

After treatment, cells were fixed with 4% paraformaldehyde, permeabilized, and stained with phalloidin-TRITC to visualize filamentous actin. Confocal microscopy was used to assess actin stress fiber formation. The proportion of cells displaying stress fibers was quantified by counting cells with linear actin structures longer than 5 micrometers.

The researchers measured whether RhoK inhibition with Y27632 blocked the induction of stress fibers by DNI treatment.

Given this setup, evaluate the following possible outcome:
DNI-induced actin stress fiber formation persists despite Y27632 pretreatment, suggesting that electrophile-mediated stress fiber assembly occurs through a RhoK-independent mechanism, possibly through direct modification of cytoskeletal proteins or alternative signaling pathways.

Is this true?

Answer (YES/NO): NO